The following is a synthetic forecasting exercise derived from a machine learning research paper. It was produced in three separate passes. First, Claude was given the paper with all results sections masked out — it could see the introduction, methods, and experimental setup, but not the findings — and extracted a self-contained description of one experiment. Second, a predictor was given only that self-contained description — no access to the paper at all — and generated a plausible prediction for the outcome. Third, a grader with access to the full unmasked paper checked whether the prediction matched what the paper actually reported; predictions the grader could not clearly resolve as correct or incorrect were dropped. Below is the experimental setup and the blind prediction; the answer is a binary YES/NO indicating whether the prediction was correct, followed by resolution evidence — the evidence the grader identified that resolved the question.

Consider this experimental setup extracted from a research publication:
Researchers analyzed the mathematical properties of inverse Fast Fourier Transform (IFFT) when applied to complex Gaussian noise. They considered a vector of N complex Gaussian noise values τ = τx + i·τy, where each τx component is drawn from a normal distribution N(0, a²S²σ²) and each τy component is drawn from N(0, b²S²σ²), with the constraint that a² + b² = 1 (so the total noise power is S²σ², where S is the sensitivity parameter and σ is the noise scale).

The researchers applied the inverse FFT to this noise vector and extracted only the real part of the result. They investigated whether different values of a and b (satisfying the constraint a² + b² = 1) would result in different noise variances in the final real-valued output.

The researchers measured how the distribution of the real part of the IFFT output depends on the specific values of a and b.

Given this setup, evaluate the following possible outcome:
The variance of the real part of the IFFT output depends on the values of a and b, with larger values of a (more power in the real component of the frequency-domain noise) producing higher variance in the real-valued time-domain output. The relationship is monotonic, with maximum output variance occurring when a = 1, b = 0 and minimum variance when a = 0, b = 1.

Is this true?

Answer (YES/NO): NO